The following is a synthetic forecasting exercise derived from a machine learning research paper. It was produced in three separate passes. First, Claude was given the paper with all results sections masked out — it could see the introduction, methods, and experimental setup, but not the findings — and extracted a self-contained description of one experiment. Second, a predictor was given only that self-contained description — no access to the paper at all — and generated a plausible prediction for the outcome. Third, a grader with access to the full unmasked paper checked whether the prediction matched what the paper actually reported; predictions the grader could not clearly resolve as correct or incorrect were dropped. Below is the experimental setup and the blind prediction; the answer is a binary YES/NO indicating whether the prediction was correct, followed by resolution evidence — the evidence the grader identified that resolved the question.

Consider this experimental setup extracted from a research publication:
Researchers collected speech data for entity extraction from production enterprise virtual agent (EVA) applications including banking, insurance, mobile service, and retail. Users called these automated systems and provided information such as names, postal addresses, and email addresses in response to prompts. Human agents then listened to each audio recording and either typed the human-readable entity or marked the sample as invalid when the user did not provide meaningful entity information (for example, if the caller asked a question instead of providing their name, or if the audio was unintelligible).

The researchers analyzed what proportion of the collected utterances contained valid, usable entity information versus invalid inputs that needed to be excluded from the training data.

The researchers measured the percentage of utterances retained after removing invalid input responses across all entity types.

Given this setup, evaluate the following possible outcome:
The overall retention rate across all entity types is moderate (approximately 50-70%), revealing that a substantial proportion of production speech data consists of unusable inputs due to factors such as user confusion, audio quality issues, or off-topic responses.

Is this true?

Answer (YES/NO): NO